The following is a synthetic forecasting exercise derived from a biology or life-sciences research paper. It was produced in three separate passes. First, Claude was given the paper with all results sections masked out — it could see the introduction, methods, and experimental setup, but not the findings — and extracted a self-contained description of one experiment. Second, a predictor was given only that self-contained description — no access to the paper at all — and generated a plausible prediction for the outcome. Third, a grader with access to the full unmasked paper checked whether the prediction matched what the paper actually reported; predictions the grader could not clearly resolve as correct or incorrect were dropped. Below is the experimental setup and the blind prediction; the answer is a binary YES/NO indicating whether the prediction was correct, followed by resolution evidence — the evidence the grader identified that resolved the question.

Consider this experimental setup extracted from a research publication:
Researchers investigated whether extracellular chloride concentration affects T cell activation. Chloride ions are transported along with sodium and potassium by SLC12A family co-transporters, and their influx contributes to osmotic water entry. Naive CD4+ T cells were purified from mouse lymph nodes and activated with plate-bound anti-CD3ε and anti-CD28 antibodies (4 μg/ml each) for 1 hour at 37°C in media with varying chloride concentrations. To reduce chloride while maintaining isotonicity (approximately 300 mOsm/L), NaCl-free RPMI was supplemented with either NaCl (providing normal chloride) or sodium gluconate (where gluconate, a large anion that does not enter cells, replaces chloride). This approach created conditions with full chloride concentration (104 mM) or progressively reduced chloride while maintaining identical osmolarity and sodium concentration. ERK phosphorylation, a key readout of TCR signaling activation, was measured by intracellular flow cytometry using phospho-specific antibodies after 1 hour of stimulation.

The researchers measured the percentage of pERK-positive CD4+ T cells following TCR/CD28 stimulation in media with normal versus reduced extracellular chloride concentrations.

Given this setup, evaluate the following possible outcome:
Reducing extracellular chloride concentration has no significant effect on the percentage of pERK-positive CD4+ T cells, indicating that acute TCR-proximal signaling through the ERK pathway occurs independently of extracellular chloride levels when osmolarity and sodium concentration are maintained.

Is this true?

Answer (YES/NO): NO